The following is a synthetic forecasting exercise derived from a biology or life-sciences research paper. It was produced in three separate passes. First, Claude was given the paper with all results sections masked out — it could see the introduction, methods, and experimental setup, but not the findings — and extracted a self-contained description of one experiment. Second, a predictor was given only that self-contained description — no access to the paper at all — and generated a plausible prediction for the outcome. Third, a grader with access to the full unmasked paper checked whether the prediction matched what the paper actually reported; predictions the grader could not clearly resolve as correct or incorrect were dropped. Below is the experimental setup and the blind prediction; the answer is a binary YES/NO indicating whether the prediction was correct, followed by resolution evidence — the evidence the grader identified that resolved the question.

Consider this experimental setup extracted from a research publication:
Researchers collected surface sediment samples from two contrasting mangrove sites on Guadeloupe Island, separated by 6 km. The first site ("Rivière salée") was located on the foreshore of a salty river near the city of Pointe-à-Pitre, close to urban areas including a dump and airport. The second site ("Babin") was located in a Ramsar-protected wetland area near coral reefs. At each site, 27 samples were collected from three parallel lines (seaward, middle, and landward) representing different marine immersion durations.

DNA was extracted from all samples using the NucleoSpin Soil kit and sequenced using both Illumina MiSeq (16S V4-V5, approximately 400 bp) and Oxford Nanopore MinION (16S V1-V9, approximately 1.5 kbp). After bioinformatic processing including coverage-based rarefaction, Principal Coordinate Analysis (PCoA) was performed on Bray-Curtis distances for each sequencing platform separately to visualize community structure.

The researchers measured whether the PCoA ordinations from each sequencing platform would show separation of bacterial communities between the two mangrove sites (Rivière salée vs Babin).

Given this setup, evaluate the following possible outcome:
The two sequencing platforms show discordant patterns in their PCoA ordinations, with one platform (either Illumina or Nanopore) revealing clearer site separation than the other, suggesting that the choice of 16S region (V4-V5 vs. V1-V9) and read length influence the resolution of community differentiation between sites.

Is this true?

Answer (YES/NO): NO